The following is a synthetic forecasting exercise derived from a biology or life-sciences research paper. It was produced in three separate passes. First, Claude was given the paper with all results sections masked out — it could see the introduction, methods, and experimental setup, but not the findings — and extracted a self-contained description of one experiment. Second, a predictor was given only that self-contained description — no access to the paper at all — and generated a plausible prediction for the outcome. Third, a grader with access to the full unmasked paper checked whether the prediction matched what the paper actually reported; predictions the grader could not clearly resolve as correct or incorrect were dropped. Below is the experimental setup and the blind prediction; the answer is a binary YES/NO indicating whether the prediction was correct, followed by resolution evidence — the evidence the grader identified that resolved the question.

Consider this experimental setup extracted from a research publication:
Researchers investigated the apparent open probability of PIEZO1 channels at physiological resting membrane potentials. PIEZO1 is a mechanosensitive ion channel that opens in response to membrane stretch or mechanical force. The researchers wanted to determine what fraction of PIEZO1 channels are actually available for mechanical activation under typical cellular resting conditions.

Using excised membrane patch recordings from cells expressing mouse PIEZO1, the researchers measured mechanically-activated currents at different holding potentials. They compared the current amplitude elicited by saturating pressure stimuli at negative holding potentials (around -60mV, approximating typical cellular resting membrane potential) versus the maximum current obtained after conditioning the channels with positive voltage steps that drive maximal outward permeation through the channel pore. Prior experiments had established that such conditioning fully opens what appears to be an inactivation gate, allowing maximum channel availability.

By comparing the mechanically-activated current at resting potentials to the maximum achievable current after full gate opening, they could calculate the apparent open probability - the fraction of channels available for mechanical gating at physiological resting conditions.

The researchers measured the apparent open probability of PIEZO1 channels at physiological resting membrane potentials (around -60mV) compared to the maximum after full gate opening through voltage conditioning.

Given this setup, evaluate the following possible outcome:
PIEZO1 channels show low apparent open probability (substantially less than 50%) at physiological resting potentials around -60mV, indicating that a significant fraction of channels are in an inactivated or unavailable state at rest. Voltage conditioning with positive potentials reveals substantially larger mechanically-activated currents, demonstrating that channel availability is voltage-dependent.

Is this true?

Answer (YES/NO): YES